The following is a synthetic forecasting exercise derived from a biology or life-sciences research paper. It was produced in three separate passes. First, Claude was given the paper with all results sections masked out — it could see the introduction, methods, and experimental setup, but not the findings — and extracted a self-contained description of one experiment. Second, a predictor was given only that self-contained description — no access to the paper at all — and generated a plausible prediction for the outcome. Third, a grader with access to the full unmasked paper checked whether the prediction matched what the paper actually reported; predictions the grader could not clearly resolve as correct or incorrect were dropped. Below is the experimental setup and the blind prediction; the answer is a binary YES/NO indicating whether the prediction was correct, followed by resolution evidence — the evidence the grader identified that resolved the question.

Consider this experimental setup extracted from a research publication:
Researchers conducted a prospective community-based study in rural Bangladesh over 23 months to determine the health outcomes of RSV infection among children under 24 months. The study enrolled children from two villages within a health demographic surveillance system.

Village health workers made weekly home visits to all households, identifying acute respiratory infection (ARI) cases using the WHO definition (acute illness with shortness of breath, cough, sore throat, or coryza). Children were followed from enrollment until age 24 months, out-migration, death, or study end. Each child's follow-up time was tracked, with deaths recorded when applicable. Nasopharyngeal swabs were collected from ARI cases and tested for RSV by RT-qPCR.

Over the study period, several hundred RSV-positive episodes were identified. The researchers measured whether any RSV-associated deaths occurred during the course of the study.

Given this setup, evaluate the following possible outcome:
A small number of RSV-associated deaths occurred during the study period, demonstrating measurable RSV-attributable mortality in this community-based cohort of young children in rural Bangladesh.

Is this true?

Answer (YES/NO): NO